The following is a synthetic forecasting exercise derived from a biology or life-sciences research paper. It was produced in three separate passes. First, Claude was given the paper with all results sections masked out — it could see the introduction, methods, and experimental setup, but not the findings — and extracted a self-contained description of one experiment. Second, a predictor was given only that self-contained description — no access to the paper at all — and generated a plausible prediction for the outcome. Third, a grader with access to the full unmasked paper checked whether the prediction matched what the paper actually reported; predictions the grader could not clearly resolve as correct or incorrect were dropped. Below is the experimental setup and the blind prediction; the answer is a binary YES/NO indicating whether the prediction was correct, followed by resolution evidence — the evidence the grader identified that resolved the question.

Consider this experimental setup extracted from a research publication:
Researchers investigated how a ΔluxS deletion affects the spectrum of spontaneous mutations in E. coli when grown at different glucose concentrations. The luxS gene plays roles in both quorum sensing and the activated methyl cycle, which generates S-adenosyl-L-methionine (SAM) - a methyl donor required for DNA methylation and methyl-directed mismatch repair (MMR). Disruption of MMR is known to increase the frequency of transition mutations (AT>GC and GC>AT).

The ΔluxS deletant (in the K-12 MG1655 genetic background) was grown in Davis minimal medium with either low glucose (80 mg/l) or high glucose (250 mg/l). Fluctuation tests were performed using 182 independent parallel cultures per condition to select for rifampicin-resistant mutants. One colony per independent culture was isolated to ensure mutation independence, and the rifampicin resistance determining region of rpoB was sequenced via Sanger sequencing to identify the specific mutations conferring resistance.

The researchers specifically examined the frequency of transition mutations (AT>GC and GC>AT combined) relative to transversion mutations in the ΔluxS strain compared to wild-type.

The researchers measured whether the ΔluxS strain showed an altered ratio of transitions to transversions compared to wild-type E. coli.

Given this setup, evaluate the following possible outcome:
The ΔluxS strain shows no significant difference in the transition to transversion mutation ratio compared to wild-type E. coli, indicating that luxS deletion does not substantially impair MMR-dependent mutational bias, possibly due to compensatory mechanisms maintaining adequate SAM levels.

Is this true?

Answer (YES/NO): NO